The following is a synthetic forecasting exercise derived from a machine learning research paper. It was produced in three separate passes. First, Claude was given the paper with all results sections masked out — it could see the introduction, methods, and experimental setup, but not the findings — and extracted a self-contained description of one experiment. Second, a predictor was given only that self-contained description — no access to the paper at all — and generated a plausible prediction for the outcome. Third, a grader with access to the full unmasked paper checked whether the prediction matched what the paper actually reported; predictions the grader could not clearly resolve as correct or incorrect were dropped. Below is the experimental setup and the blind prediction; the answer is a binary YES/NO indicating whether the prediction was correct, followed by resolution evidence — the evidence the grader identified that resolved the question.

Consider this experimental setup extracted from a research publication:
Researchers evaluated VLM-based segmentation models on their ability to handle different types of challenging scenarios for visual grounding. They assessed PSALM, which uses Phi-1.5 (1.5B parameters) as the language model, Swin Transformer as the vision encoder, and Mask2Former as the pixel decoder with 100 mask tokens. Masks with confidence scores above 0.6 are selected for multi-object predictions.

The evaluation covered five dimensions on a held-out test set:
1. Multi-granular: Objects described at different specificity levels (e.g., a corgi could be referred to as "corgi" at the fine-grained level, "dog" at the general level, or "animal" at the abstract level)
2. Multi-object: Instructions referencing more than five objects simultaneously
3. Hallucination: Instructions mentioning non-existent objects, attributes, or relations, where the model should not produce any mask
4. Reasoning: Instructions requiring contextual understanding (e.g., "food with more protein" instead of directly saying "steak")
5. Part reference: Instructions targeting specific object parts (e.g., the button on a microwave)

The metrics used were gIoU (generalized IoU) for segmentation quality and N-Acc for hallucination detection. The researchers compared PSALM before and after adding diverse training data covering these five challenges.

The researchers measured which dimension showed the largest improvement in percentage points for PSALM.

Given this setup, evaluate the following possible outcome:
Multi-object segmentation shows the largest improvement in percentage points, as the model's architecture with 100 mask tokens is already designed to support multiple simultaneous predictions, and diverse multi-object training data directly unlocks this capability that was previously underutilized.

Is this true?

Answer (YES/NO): NO